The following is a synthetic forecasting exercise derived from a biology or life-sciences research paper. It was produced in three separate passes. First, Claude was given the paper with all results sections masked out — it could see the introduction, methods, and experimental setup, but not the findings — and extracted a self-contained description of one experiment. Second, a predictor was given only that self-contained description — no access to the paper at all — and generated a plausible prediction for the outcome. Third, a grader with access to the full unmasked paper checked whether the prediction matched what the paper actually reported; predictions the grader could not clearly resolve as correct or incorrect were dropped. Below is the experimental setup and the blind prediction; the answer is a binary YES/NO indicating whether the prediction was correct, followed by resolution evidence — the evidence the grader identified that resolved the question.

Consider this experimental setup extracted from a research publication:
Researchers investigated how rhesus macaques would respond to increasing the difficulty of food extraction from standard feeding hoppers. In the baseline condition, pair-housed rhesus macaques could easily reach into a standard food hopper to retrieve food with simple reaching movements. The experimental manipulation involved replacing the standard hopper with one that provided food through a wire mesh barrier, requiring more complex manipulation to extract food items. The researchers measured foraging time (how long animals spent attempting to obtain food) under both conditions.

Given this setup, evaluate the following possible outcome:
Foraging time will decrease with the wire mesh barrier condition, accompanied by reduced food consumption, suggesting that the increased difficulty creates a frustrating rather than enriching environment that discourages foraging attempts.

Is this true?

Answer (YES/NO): NO